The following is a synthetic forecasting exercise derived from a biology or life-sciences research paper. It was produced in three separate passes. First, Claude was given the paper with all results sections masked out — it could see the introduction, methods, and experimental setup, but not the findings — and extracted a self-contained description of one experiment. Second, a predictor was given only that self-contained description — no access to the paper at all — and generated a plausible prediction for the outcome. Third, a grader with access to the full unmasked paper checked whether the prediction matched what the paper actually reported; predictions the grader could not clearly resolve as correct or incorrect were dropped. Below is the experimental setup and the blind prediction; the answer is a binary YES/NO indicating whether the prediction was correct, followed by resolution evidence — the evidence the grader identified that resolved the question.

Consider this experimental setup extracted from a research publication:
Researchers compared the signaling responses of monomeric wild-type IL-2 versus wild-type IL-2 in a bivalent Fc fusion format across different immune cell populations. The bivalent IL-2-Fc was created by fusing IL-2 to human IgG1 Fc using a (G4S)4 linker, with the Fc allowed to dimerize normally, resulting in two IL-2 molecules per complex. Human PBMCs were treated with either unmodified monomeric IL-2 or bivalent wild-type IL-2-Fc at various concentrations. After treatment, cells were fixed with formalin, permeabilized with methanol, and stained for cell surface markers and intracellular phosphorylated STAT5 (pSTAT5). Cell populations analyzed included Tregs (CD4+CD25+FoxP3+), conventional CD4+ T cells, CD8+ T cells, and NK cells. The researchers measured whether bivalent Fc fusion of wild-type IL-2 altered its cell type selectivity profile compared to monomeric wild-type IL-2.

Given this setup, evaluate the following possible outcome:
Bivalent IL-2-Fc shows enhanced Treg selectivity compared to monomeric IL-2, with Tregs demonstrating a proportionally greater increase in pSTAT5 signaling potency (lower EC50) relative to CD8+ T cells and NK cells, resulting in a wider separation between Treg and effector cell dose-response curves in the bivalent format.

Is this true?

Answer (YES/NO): YES